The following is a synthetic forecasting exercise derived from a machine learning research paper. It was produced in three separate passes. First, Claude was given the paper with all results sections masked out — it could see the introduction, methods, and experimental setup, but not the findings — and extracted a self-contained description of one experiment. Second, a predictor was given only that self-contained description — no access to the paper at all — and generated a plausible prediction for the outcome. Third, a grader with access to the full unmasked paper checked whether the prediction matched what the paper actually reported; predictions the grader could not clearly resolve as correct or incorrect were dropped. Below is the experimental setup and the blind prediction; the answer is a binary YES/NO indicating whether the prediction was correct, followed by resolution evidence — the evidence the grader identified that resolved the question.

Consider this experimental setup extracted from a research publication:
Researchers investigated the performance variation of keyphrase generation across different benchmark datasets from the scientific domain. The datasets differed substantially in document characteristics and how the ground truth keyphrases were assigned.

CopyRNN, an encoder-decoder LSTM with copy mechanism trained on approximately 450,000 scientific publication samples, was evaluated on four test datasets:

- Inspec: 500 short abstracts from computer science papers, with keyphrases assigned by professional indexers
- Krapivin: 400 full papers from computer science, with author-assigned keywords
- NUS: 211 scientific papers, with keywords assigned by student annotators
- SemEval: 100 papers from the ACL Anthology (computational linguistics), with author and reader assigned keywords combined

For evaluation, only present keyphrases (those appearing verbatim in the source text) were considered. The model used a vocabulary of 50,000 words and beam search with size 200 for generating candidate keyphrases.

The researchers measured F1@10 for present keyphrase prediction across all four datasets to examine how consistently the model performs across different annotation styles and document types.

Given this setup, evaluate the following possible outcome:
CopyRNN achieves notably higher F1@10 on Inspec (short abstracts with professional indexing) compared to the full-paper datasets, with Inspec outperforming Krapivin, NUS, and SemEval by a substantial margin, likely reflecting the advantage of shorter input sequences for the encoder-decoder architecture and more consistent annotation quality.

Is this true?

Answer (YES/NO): NO